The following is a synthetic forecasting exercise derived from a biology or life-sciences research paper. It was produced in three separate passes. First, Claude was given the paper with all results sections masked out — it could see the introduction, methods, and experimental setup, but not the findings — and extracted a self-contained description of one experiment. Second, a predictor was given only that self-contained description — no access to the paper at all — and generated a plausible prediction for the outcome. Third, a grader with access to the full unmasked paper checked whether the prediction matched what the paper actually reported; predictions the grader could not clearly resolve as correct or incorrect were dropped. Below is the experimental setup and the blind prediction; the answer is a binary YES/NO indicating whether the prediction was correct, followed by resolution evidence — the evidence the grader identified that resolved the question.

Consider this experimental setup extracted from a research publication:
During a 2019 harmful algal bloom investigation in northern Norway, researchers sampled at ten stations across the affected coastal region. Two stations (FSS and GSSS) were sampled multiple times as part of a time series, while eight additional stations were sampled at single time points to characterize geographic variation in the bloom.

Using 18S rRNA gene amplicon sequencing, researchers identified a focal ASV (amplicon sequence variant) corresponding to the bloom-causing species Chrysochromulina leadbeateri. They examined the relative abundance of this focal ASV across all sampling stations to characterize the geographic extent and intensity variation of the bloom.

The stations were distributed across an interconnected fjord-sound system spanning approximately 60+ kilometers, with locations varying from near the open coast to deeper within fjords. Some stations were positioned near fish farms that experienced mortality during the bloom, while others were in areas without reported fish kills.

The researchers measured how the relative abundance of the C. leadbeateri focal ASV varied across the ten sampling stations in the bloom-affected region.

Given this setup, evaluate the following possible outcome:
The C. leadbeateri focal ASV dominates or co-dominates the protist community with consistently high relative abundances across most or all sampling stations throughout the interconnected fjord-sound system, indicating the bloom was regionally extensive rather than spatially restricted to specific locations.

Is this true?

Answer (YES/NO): NO